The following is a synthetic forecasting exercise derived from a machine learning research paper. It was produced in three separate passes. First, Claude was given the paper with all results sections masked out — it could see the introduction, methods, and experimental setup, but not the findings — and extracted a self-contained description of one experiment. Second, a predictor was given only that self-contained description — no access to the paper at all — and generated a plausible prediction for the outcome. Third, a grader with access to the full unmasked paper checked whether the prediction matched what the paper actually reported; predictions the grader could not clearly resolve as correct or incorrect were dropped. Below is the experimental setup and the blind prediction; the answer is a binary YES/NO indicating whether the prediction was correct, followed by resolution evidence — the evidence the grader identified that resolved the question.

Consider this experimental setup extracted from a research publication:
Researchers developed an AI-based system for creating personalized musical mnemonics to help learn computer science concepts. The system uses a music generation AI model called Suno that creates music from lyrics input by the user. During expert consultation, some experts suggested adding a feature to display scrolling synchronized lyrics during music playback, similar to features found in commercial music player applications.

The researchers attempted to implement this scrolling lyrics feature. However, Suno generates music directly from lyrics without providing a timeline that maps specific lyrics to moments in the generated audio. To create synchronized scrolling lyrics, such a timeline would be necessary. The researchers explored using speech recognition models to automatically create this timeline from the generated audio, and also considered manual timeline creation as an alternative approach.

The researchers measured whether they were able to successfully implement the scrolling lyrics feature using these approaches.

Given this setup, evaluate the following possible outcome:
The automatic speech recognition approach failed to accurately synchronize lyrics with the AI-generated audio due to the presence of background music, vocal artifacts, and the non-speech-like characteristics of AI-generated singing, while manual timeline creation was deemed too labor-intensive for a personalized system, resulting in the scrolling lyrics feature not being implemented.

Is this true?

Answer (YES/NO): NO